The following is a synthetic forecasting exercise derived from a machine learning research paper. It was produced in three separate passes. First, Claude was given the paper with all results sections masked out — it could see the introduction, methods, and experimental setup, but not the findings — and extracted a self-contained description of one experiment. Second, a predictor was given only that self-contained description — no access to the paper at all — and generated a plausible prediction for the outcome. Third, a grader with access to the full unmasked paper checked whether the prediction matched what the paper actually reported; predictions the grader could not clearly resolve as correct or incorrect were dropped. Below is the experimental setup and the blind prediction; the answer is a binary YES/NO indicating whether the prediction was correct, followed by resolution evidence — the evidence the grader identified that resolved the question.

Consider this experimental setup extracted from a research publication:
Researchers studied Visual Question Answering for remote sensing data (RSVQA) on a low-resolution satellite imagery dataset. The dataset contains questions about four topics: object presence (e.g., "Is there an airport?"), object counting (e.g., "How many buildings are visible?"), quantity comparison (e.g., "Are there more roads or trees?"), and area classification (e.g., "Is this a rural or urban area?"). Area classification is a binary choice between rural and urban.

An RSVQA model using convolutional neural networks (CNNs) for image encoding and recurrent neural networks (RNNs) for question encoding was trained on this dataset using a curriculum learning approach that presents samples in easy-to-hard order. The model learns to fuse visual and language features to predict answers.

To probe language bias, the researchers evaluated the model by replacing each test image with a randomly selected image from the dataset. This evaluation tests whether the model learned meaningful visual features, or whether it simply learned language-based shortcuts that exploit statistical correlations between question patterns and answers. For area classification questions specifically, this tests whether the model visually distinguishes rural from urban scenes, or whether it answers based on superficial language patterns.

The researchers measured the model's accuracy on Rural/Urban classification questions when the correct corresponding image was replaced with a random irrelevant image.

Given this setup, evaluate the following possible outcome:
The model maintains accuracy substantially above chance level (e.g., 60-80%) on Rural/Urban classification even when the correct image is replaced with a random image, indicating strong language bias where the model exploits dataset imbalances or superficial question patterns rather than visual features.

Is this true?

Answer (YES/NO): NO